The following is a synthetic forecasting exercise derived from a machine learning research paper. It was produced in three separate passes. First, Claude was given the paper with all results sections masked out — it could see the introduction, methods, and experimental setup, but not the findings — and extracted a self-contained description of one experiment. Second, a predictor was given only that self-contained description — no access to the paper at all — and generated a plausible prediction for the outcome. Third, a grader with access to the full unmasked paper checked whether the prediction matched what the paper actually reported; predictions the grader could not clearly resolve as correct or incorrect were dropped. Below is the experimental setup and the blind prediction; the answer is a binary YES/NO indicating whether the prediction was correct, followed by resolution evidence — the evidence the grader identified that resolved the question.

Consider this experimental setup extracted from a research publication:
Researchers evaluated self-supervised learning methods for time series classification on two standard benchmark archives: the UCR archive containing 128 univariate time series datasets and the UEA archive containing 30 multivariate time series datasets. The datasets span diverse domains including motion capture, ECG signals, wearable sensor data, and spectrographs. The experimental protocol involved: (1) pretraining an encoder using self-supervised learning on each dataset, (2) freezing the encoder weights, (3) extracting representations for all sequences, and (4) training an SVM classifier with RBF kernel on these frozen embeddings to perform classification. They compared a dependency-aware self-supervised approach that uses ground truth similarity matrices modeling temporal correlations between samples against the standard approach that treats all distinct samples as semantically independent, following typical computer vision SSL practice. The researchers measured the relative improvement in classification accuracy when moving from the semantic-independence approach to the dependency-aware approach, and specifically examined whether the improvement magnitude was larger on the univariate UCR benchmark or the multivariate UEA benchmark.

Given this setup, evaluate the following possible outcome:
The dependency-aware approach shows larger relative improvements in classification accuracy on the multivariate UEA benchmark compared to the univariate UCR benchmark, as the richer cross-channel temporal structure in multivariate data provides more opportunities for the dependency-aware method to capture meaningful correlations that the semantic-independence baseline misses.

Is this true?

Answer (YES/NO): YES